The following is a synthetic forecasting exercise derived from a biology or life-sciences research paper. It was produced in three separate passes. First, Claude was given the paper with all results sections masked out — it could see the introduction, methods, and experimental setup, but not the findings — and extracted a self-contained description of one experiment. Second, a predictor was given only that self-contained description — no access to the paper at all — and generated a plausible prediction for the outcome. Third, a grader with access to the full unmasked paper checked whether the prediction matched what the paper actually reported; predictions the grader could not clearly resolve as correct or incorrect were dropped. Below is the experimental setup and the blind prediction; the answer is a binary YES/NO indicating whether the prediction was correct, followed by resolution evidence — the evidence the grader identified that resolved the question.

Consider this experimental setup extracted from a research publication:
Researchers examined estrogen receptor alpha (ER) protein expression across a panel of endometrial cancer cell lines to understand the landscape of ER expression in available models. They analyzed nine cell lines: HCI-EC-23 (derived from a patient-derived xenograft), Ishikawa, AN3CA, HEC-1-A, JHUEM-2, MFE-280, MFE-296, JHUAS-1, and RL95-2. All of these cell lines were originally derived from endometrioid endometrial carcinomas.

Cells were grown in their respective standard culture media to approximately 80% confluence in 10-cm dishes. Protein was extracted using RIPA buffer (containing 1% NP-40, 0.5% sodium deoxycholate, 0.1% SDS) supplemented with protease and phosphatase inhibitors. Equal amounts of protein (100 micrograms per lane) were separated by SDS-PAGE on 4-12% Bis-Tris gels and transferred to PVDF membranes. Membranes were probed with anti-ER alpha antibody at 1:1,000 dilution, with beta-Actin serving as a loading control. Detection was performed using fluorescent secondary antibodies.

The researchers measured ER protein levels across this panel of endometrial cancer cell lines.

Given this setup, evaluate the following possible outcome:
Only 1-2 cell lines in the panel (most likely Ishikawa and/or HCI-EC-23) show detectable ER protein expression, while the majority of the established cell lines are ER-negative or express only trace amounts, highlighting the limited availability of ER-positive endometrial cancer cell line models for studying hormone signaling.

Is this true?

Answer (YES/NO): YES